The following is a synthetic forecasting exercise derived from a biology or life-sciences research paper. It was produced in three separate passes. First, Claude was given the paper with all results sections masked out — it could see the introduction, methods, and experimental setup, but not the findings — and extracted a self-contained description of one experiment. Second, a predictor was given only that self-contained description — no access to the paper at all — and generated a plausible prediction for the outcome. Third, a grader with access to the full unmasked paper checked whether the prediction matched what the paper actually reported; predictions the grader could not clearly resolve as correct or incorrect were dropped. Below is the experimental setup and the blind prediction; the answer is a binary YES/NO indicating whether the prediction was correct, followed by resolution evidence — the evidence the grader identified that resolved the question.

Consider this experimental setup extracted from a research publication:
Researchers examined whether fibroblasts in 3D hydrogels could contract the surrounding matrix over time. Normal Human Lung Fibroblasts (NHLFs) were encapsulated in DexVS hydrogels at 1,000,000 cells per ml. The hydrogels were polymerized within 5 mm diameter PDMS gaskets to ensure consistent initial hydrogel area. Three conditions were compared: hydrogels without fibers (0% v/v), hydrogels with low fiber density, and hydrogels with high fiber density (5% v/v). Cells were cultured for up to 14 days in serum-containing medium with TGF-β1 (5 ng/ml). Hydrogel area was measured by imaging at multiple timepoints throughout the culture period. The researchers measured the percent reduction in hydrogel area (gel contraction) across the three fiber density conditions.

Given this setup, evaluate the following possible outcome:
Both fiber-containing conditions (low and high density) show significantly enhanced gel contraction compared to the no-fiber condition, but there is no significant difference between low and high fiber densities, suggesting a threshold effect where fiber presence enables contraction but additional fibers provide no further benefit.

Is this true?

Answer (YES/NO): NO